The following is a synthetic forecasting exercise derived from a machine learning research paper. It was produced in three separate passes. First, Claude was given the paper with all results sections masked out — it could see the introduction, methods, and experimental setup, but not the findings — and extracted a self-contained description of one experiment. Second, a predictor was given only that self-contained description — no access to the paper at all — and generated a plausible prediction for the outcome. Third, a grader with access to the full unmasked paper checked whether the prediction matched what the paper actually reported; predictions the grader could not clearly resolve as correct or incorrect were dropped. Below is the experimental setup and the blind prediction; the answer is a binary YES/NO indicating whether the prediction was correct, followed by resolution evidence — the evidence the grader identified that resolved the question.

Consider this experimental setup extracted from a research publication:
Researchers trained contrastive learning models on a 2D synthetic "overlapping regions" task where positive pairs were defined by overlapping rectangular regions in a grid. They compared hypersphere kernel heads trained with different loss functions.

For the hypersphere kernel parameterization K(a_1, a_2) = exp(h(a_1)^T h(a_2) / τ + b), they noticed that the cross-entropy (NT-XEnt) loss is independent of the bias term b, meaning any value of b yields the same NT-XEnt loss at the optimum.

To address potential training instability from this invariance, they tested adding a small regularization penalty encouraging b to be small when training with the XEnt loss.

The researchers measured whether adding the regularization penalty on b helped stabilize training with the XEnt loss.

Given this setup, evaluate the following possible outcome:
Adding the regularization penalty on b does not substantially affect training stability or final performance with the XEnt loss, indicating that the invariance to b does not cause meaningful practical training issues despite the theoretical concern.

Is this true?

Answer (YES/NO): NO